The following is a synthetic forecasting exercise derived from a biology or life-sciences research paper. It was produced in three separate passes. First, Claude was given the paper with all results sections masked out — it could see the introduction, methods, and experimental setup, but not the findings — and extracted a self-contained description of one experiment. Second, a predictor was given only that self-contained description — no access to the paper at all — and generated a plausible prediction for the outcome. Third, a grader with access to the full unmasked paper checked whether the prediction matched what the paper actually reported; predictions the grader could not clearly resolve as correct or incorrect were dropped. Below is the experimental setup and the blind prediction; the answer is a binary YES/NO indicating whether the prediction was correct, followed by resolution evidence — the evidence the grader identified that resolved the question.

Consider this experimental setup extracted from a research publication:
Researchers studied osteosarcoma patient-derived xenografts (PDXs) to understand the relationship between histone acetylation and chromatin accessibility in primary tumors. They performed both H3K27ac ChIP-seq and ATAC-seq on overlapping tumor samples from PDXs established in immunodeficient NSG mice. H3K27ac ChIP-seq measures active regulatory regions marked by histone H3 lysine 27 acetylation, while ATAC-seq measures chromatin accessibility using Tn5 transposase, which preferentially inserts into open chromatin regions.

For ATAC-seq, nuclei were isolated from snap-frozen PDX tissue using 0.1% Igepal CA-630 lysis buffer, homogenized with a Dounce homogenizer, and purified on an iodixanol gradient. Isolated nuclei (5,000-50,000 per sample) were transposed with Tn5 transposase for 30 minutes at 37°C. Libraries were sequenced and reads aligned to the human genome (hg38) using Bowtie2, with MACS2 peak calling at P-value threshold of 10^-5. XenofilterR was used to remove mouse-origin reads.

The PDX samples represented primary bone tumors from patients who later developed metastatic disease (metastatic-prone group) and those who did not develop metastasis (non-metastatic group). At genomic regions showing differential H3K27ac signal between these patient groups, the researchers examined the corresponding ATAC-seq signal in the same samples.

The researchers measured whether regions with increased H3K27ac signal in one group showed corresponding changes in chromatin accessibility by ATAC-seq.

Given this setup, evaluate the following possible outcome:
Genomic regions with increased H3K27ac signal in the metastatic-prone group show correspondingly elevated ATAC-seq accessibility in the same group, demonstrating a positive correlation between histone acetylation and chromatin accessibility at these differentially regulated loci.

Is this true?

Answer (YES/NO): YES